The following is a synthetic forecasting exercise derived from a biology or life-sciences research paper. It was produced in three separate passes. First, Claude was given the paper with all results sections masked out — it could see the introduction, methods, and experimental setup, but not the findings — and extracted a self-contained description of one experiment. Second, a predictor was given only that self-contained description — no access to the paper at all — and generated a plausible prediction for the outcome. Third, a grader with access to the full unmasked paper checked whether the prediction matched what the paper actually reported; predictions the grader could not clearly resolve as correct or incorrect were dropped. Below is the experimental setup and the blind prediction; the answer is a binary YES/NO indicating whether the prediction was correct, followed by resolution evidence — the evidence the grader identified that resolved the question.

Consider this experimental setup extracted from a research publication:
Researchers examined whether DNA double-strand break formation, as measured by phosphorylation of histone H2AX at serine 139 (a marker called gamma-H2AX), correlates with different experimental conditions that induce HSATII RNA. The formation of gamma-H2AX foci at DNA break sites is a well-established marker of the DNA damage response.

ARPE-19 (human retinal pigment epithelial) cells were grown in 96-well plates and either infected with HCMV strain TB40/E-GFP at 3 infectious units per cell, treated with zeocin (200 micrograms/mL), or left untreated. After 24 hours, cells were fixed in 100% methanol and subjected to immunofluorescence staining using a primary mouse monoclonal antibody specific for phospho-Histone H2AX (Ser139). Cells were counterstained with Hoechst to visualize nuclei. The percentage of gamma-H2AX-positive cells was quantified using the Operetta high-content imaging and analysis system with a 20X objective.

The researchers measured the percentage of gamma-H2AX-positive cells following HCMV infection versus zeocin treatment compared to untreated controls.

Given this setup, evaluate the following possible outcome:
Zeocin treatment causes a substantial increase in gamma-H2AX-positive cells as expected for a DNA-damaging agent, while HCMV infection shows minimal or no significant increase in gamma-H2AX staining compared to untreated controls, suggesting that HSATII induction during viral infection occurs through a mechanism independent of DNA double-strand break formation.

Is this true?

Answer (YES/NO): NO